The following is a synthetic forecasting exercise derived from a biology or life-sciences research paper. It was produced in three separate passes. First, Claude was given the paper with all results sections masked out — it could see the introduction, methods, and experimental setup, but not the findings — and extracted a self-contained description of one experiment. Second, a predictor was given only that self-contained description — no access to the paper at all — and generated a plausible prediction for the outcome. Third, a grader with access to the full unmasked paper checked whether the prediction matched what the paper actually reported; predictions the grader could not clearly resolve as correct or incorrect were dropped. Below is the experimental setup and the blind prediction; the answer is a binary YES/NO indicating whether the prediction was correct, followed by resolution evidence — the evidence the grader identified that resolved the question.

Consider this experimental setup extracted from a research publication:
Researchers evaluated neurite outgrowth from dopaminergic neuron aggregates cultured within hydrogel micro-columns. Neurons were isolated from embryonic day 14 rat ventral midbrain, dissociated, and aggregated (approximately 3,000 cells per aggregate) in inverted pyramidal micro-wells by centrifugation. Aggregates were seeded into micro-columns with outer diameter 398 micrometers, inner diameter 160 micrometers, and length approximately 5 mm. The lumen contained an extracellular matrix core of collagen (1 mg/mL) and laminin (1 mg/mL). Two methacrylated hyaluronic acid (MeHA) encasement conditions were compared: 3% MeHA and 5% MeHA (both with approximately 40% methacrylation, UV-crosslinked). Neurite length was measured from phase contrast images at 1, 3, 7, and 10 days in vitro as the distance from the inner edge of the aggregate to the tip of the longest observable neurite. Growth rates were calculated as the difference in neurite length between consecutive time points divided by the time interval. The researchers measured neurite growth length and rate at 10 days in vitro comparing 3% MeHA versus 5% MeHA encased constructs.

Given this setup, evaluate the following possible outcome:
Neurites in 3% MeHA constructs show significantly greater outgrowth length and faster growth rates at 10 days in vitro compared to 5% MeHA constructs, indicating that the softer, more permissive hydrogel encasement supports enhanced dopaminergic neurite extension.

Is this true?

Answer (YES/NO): NO